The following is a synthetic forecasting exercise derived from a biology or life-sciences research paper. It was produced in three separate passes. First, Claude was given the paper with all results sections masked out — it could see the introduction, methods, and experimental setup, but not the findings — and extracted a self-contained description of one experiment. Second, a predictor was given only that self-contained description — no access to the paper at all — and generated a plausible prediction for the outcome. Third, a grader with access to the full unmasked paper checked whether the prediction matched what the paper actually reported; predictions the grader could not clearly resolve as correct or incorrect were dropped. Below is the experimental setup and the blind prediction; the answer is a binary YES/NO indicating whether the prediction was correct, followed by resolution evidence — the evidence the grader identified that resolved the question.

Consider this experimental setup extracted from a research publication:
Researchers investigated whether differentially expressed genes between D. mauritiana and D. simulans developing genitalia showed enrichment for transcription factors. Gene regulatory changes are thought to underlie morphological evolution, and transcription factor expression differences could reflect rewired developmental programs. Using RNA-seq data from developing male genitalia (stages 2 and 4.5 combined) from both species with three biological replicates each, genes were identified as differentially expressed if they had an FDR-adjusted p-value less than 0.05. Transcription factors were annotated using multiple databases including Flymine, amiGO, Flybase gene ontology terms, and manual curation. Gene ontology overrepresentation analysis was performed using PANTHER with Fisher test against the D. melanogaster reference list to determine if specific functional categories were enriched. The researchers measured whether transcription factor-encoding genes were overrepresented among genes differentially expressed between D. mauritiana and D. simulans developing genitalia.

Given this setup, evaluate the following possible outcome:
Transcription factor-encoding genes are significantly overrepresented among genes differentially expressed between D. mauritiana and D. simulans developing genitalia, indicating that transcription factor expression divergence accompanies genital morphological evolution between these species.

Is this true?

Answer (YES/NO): NO